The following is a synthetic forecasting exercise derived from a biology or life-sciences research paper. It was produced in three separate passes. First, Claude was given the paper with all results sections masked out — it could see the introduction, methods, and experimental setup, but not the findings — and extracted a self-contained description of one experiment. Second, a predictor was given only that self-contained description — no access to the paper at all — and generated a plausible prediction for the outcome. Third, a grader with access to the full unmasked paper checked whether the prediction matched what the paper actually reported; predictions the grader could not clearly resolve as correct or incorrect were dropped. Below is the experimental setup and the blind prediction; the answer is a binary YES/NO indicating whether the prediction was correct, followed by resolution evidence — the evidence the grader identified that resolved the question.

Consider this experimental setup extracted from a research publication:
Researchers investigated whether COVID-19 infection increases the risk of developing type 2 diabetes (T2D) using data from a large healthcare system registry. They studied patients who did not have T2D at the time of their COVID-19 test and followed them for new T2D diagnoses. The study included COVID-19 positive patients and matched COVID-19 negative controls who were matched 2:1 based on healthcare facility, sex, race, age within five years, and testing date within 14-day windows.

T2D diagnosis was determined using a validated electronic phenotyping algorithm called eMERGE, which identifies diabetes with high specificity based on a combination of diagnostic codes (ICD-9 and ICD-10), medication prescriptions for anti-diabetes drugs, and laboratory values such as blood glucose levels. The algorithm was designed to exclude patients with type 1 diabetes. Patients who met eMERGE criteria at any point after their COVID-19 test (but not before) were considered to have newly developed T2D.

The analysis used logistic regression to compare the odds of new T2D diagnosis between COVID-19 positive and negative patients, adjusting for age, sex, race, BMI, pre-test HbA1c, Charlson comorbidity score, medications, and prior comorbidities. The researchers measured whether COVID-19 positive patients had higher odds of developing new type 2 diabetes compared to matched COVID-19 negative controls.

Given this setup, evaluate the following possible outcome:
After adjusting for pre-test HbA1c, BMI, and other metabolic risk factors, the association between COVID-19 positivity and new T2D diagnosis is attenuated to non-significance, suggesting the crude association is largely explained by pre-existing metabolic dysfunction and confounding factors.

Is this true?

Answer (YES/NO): NO